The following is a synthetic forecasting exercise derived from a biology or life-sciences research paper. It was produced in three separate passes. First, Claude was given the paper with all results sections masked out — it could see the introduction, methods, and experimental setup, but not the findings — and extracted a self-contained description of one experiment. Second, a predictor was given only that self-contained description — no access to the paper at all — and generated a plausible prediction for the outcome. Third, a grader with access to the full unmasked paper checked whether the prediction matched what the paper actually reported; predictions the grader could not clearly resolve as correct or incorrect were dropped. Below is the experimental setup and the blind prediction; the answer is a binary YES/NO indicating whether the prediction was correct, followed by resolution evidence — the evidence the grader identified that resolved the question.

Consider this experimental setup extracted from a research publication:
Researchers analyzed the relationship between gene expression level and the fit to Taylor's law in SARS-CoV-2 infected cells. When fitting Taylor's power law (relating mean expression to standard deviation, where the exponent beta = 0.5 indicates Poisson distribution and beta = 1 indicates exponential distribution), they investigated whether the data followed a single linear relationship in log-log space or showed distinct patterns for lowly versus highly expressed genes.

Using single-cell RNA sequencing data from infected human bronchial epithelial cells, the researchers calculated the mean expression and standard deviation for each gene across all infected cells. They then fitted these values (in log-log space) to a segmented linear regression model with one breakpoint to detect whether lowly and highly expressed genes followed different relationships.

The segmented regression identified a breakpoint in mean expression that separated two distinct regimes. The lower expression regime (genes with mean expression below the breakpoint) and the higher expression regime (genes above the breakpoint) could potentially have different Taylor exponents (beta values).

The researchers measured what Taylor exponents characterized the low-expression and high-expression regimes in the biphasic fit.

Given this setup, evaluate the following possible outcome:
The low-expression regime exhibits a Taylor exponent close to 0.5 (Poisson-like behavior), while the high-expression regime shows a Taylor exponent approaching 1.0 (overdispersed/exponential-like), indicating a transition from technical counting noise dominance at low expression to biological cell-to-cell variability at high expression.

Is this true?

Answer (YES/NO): YES